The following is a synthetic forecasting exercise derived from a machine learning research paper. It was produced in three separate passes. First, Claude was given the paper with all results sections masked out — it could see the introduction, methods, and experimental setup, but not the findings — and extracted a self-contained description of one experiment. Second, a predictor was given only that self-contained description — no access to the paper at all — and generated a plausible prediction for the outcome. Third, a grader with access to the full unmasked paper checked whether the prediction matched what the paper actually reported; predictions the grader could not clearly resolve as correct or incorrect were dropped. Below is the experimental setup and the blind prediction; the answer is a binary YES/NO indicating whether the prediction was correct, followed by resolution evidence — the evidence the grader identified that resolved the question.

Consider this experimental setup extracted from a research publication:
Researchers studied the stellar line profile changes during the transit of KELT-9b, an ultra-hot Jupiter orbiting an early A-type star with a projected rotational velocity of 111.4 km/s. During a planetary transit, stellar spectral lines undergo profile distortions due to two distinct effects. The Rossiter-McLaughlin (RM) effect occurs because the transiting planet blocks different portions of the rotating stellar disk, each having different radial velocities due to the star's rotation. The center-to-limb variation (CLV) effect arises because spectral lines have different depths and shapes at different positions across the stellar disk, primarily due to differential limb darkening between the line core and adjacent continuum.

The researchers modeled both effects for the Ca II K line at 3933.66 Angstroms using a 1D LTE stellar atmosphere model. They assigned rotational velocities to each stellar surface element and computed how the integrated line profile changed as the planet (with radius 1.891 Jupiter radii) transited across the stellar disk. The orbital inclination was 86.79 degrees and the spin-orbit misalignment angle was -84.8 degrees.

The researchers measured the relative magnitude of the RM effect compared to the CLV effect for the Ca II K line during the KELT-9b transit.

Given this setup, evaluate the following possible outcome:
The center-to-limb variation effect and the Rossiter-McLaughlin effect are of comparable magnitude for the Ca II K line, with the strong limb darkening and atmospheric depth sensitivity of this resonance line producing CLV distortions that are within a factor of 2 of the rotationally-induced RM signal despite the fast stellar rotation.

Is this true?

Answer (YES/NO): NO